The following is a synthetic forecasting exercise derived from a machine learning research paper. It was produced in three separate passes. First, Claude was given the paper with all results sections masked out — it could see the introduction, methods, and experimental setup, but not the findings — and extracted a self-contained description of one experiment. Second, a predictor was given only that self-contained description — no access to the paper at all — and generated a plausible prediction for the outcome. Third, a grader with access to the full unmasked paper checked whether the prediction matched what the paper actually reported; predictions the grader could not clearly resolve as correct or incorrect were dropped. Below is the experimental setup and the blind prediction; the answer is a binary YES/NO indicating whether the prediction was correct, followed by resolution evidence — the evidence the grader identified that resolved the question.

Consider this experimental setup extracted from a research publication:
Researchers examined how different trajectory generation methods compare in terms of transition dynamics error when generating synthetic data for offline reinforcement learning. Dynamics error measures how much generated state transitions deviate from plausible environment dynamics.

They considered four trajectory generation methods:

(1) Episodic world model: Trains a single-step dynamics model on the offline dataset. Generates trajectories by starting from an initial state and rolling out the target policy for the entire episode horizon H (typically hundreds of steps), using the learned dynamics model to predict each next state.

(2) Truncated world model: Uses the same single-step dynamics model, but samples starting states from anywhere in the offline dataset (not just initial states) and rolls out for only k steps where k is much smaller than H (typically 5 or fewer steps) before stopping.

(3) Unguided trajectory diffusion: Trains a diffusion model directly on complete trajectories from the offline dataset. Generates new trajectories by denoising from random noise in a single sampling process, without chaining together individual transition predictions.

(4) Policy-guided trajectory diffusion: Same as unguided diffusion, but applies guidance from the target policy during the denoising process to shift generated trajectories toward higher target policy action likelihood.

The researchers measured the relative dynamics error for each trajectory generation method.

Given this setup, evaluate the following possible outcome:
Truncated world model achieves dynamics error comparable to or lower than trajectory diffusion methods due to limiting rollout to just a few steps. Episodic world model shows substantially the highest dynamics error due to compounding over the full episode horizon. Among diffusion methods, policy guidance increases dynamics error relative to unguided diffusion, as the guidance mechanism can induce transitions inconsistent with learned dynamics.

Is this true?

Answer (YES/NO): NO